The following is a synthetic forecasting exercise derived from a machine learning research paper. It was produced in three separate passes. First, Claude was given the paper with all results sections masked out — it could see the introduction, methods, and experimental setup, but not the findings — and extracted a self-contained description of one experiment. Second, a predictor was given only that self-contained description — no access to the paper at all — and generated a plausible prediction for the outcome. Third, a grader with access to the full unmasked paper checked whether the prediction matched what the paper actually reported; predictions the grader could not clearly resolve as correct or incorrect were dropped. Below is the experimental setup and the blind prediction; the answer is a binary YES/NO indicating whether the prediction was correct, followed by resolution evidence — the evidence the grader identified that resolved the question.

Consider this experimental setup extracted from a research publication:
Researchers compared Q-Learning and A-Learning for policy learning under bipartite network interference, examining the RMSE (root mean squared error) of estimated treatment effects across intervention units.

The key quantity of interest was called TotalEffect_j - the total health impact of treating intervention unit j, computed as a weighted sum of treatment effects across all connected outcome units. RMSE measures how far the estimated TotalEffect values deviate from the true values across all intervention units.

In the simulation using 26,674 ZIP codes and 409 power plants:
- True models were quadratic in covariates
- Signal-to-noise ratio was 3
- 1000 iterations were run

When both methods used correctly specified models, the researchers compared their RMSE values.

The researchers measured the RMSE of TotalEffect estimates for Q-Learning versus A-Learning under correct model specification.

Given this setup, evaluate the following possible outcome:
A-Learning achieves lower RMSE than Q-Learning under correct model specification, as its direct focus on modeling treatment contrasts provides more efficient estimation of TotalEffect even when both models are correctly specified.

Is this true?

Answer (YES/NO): NO